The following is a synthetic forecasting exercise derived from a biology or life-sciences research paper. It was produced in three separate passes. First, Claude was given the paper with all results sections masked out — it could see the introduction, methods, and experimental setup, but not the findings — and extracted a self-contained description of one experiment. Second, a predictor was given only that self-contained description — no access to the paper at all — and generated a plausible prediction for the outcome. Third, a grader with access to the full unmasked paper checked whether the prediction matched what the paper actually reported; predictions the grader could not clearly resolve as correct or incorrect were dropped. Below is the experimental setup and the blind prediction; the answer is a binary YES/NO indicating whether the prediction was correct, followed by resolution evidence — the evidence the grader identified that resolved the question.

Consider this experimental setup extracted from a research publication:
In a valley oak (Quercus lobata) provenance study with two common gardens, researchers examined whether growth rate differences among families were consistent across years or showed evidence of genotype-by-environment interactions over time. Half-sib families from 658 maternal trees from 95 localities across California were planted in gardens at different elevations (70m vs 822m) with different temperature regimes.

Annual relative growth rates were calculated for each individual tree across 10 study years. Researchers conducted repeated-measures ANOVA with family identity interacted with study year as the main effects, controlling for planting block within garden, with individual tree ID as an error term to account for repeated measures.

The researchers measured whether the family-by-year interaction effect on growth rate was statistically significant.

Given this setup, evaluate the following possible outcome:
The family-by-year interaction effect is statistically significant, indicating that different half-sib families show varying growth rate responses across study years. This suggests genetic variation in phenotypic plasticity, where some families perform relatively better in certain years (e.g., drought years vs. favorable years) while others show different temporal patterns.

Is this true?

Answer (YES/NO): NO